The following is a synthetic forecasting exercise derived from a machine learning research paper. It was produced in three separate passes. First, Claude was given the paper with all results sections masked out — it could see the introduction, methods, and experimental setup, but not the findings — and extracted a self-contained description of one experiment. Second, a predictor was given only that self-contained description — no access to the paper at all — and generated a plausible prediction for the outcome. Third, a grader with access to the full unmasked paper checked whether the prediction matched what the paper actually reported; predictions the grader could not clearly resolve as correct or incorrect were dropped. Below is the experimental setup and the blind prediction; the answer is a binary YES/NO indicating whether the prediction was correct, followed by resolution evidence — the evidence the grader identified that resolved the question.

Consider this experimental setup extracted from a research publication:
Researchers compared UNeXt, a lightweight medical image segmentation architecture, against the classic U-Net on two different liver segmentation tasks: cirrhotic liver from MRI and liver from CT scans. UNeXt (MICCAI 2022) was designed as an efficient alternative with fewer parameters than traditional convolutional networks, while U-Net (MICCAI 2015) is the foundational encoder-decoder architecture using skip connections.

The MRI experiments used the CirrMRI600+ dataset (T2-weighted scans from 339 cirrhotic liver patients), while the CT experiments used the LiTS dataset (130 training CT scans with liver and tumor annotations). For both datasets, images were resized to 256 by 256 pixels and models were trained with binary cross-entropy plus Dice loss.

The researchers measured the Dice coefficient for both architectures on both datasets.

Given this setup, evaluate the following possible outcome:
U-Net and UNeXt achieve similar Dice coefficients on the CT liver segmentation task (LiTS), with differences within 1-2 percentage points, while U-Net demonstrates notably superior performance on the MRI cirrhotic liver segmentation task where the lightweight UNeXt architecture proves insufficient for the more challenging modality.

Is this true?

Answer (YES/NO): YES